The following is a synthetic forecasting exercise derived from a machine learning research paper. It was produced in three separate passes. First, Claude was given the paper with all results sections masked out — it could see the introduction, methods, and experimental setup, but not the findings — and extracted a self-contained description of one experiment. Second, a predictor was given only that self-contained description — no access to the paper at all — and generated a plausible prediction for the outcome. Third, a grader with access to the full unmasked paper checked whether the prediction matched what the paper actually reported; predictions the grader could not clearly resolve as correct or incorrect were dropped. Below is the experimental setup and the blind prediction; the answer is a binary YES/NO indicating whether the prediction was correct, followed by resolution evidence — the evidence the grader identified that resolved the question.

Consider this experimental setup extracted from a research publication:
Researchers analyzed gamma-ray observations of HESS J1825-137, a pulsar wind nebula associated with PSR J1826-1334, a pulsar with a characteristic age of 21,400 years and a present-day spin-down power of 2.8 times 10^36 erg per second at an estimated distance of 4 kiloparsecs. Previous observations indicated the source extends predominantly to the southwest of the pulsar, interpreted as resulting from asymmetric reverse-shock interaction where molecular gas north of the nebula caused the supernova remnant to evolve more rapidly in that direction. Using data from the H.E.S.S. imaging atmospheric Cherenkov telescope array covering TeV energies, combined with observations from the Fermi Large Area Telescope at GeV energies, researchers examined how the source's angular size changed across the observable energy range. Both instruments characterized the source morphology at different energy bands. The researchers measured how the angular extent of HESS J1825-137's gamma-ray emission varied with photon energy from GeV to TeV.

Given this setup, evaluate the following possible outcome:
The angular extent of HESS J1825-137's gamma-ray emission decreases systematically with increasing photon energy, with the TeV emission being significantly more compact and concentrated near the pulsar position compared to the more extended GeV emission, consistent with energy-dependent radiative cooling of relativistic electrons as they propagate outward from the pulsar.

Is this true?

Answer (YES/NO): YES